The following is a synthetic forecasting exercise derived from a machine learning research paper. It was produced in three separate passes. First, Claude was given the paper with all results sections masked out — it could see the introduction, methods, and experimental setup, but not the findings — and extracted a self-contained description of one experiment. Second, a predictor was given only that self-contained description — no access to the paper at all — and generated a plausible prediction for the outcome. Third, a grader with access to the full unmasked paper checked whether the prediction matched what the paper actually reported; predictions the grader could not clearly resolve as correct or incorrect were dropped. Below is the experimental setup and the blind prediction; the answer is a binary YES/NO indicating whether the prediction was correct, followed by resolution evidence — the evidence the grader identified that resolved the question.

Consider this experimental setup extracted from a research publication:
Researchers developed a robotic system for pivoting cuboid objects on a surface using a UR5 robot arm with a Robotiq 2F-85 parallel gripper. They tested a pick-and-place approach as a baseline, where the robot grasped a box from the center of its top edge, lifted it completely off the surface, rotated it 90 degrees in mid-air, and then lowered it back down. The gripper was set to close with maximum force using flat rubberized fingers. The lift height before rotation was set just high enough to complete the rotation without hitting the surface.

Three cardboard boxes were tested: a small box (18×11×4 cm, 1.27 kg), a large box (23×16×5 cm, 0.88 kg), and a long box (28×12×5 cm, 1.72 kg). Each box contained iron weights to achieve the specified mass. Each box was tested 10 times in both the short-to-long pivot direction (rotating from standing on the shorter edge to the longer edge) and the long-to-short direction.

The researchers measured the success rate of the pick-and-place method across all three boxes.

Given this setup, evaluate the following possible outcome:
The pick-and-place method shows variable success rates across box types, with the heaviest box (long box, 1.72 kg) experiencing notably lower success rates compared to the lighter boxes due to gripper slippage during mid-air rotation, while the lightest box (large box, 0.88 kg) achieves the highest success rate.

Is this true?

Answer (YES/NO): YES